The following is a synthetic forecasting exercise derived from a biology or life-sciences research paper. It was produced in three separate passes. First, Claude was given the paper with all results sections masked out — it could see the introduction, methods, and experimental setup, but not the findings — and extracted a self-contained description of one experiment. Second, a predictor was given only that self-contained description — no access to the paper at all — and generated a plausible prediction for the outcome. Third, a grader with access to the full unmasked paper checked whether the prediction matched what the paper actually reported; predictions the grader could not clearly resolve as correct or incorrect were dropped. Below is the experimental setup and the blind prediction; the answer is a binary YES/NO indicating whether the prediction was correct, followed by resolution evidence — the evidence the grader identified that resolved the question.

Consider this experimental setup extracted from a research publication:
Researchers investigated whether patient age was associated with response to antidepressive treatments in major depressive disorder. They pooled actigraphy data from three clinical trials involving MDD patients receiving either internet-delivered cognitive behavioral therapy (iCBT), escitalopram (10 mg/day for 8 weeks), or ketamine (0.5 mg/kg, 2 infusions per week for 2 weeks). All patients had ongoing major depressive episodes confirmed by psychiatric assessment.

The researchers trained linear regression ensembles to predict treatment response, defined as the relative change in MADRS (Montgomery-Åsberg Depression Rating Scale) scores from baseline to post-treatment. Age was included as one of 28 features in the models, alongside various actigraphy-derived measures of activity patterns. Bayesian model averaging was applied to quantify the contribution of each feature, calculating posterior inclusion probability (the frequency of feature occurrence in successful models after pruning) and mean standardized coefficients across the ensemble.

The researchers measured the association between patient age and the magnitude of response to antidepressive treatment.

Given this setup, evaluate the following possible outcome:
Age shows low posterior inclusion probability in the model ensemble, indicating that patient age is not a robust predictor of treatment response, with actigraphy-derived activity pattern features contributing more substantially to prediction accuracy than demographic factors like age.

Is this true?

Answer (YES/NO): NO